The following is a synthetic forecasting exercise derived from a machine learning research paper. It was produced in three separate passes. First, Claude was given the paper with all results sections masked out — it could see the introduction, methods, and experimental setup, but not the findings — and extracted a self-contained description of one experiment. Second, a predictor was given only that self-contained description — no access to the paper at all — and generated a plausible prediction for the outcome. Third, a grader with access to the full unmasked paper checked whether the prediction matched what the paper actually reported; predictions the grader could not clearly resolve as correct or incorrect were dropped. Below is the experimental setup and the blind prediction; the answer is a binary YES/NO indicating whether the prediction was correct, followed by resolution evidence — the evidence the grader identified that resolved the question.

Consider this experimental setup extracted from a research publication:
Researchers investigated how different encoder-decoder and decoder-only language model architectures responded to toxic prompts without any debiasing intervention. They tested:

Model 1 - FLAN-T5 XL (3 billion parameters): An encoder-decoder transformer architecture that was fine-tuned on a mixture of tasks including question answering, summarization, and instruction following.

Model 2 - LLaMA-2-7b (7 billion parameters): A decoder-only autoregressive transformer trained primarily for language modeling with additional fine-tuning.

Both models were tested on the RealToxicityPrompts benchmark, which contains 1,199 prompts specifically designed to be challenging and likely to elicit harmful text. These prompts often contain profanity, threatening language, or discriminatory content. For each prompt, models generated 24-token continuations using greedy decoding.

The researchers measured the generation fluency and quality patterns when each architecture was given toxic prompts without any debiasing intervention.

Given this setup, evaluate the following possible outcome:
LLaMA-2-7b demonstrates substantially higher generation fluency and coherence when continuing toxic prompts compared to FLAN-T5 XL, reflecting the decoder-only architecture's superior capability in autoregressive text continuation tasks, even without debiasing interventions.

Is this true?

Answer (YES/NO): YES